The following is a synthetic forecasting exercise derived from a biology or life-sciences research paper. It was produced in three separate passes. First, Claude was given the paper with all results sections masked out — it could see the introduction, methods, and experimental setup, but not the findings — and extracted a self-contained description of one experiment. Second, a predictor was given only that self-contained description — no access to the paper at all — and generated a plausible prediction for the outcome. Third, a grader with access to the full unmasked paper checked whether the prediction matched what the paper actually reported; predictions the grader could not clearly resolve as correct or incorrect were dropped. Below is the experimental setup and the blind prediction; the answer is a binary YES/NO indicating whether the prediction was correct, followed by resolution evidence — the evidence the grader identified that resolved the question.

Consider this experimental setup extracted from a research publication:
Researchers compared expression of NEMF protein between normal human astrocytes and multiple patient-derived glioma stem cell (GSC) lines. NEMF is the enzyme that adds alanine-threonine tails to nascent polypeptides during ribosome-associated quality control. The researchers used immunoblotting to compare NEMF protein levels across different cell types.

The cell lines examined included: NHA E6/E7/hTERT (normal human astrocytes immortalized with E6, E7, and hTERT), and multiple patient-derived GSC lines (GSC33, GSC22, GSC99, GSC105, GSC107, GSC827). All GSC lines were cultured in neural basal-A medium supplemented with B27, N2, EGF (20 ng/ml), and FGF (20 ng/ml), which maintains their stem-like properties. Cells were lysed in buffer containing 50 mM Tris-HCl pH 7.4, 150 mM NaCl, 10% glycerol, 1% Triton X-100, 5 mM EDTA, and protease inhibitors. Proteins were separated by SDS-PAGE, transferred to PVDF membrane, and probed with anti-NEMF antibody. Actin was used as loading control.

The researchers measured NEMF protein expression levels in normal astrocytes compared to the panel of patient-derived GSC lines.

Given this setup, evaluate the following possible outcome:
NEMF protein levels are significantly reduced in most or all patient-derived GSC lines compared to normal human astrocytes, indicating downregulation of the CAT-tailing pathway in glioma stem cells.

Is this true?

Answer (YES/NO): NO